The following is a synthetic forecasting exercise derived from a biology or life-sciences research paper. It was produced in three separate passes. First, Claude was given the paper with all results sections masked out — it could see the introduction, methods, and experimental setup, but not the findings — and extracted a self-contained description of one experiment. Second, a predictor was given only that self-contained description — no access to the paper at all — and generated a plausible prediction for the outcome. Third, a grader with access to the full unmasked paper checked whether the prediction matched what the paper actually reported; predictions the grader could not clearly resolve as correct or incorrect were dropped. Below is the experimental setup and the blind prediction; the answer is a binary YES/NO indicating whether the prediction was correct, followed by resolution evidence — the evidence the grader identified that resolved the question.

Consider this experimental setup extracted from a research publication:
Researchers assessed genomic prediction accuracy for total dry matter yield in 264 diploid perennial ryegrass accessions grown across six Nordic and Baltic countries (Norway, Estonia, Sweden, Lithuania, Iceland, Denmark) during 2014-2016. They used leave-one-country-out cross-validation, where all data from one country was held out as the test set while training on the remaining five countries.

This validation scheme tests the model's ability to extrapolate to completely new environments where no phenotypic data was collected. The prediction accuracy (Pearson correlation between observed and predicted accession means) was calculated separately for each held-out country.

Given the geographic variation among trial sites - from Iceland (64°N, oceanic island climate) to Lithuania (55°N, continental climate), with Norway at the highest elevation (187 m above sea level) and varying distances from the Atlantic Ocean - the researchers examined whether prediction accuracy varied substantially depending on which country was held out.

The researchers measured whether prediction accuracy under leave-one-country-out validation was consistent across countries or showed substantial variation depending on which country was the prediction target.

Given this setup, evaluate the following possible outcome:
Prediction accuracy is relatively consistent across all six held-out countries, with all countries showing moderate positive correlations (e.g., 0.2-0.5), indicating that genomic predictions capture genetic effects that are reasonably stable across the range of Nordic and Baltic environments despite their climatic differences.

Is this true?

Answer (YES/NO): NO